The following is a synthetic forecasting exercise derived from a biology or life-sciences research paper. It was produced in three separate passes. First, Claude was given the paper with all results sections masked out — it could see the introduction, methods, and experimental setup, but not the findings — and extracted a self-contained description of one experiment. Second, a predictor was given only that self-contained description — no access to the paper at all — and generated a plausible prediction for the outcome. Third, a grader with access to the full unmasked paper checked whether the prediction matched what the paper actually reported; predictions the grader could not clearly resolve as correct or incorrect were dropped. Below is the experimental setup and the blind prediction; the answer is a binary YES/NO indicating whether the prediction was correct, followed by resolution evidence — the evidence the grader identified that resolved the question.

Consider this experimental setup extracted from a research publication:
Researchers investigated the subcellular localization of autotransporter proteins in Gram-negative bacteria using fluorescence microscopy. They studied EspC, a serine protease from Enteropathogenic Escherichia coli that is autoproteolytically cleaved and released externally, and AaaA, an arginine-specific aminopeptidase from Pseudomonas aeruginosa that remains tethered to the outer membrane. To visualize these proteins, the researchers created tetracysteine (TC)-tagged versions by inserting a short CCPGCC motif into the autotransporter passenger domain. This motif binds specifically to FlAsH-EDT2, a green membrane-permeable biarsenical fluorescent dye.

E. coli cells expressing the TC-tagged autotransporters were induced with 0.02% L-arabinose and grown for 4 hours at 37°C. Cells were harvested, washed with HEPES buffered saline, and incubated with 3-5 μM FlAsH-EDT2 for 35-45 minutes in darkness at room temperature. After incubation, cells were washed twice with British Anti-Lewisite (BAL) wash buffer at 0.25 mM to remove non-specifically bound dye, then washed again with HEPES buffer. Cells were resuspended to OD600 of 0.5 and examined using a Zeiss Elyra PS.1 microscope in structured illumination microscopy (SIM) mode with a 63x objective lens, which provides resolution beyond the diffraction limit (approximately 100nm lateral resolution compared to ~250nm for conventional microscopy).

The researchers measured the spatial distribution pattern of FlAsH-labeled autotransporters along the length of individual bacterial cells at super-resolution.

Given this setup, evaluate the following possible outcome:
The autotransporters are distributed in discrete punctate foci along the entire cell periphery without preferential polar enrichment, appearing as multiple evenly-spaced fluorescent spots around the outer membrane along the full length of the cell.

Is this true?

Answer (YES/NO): NO